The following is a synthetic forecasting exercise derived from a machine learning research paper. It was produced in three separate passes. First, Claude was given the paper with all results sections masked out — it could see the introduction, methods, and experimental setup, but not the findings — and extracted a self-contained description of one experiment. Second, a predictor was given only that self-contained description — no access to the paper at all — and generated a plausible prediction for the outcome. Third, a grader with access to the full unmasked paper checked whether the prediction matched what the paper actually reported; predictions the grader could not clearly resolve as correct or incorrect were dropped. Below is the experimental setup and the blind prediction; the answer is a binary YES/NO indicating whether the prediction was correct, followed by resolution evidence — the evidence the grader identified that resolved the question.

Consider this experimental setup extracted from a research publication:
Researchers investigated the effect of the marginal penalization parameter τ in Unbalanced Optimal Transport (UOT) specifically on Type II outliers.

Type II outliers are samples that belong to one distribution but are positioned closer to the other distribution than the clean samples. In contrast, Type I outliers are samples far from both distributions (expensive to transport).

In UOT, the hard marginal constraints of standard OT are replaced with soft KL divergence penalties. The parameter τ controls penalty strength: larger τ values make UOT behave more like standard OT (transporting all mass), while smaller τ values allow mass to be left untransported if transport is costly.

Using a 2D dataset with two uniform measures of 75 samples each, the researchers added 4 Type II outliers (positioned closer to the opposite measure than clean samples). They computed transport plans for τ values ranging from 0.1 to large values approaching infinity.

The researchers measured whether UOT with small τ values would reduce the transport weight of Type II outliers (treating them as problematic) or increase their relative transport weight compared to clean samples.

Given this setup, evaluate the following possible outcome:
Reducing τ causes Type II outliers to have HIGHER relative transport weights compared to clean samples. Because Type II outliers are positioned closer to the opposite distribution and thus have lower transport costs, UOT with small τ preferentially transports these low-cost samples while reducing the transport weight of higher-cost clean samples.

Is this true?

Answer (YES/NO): YES